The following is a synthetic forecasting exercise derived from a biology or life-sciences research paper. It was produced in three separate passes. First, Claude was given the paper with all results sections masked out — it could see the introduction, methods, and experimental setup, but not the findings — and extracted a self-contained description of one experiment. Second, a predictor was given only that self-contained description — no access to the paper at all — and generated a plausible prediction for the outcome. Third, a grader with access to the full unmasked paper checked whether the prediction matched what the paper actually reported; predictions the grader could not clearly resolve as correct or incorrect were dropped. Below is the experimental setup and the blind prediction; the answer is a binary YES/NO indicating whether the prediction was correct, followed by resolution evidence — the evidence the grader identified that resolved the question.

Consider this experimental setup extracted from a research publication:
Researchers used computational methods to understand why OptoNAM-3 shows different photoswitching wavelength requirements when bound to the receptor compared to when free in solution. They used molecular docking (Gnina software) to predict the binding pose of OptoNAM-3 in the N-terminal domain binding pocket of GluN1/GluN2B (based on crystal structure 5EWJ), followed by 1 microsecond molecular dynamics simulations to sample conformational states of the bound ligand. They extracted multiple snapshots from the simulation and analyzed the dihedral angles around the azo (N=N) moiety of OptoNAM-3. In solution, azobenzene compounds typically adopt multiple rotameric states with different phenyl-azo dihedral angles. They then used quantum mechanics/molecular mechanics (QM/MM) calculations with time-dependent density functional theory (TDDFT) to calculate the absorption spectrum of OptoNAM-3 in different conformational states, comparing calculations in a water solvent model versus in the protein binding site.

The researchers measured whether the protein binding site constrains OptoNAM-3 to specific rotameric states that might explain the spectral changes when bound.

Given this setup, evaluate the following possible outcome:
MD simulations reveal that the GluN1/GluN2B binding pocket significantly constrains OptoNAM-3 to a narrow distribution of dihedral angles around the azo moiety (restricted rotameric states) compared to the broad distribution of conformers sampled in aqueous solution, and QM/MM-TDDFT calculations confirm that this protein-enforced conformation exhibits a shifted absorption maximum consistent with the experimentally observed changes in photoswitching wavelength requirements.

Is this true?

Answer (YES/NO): YES